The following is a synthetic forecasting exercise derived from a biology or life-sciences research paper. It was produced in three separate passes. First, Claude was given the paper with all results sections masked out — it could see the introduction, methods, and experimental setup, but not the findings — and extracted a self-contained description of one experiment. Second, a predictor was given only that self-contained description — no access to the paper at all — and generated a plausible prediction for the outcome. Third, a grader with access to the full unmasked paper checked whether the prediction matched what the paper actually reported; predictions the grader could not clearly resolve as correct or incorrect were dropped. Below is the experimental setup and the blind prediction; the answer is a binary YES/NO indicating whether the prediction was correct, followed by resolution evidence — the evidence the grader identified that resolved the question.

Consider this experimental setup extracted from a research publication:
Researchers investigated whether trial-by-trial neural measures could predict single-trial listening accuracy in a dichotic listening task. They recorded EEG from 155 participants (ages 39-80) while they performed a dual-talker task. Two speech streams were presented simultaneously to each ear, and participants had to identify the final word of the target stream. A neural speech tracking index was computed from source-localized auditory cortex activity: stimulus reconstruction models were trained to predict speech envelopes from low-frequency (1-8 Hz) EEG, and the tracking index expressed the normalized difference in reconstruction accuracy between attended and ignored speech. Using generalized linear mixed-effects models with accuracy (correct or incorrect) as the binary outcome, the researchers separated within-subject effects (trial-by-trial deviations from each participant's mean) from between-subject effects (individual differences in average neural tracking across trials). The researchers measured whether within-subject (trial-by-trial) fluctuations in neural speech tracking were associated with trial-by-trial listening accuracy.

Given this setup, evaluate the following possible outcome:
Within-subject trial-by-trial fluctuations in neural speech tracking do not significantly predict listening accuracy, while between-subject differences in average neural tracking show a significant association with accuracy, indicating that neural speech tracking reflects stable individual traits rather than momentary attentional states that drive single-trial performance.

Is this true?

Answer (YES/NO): NO